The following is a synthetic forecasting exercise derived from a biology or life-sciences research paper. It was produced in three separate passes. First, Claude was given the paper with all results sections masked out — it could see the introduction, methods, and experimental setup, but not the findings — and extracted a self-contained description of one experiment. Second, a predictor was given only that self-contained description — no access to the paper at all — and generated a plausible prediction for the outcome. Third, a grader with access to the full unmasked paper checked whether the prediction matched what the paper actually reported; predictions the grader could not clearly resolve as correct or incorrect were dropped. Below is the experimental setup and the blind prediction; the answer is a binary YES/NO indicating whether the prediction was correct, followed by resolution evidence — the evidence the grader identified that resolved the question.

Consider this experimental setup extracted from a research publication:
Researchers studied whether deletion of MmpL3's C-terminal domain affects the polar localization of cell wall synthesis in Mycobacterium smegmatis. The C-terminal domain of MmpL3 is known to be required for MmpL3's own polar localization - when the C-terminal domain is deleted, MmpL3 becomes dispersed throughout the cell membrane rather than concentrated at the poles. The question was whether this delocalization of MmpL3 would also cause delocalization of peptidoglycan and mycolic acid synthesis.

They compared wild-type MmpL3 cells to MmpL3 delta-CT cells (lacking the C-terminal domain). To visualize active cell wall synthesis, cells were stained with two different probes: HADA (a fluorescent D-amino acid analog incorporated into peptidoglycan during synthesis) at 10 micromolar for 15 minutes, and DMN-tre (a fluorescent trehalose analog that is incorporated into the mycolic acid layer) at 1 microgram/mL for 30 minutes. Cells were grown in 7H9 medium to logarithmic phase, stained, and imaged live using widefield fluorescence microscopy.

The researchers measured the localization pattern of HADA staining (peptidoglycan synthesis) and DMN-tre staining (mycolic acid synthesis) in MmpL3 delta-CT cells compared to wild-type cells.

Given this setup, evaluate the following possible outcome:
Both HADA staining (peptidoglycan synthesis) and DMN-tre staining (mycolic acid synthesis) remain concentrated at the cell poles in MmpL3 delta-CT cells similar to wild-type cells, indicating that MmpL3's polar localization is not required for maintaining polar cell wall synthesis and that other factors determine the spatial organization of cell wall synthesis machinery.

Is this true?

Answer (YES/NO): YES